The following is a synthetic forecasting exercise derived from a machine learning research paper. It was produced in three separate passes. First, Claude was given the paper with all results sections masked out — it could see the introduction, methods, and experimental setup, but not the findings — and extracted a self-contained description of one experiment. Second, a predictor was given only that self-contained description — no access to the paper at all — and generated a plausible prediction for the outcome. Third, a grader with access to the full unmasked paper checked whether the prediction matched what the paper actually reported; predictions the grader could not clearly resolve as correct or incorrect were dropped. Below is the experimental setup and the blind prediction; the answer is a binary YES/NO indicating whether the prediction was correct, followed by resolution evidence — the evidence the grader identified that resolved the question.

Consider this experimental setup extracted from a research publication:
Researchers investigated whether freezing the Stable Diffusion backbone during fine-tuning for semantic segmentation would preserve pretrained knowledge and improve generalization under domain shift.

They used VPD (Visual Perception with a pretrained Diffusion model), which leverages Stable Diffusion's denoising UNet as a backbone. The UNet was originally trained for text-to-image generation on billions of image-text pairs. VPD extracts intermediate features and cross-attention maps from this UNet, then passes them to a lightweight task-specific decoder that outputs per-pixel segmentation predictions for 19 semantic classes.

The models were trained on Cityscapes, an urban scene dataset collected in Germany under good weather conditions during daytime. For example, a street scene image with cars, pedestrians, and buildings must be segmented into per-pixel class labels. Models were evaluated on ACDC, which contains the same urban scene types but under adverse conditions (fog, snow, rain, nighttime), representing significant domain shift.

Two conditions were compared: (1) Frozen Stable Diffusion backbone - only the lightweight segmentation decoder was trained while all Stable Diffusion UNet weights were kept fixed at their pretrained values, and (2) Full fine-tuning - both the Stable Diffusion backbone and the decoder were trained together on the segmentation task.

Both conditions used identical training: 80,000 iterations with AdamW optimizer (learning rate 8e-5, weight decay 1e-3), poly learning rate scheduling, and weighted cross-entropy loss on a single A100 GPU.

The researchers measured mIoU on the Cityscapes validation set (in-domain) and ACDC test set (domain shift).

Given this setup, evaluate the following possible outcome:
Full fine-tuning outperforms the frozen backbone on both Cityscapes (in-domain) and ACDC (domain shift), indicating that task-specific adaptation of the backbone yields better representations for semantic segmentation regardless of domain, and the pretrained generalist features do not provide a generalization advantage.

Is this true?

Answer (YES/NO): YES